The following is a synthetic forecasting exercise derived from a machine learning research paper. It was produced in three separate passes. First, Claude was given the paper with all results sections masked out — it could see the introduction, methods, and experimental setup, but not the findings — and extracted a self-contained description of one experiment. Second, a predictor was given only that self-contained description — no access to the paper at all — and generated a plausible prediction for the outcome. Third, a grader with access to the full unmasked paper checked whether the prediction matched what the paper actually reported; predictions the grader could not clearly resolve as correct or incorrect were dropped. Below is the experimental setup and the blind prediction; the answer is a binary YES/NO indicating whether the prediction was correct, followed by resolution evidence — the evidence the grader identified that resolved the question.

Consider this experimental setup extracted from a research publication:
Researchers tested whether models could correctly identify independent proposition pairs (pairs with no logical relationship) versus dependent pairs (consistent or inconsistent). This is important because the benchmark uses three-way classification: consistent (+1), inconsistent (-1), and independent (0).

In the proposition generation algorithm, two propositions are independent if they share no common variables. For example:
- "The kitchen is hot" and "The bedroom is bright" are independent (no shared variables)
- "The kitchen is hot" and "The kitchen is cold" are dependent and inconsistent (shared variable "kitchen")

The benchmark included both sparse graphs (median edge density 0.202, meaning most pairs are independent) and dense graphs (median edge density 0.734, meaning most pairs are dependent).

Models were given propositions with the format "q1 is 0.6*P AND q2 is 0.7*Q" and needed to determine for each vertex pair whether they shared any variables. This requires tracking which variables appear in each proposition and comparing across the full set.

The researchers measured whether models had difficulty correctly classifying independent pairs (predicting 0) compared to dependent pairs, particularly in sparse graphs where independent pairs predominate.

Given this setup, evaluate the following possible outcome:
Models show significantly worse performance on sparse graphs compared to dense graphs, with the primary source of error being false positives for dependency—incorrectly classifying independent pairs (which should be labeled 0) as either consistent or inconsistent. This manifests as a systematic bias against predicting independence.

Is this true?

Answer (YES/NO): NO